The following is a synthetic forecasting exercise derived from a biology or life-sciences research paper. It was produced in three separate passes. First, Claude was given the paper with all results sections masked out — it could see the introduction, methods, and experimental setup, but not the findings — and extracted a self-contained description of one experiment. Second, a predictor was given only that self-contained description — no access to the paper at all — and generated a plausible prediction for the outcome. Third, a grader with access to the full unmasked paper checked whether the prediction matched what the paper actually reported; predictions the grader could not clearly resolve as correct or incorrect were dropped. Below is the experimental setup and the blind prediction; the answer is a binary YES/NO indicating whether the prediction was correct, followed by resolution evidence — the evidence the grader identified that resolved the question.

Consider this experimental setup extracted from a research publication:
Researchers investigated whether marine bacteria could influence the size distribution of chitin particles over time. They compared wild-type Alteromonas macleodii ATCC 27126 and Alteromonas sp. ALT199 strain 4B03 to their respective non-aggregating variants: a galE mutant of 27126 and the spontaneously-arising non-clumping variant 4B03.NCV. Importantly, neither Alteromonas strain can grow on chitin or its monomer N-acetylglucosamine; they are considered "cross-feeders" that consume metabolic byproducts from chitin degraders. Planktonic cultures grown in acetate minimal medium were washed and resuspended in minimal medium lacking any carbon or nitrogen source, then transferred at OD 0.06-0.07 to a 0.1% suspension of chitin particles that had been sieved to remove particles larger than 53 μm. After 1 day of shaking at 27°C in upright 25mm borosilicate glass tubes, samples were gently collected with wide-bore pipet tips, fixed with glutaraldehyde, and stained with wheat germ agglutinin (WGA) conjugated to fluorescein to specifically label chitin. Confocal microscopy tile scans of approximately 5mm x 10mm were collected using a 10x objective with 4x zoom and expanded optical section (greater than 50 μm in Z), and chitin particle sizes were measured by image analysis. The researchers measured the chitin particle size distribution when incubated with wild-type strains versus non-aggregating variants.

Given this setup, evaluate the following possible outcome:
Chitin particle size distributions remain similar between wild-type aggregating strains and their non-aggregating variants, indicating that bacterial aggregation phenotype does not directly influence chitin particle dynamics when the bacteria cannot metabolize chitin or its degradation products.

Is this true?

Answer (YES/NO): NO